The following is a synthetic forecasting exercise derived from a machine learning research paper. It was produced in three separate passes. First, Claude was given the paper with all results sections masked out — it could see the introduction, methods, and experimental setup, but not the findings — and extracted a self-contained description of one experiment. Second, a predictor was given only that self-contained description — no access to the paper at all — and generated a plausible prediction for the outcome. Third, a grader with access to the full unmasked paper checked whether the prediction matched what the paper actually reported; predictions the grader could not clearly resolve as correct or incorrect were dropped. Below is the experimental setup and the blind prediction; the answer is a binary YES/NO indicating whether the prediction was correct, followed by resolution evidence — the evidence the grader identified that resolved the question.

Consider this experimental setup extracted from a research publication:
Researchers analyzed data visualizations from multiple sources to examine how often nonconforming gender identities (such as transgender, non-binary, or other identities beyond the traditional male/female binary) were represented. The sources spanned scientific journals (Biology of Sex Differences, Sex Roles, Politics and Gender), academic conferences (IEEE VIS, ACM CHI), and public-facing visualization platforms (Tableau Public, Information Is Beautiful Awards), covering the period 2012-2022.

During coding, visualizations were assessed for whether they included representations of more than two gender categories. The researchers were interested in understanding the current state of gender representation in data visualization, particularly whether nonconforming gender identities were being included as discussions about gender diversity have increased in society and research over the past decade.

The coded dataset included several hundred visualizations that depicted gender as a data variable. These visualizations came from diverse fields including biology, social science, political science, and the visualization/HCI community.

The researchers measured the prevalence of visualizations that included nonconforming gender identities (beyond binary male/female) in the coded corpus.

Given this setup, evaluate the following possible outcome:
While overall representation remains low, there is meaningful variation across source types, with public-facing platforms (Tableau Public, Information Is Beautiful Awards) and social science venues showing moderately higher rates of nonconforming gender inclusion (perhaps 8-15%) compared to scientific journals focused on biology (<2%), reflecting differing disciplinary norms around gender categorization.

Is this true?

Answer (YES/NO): NO